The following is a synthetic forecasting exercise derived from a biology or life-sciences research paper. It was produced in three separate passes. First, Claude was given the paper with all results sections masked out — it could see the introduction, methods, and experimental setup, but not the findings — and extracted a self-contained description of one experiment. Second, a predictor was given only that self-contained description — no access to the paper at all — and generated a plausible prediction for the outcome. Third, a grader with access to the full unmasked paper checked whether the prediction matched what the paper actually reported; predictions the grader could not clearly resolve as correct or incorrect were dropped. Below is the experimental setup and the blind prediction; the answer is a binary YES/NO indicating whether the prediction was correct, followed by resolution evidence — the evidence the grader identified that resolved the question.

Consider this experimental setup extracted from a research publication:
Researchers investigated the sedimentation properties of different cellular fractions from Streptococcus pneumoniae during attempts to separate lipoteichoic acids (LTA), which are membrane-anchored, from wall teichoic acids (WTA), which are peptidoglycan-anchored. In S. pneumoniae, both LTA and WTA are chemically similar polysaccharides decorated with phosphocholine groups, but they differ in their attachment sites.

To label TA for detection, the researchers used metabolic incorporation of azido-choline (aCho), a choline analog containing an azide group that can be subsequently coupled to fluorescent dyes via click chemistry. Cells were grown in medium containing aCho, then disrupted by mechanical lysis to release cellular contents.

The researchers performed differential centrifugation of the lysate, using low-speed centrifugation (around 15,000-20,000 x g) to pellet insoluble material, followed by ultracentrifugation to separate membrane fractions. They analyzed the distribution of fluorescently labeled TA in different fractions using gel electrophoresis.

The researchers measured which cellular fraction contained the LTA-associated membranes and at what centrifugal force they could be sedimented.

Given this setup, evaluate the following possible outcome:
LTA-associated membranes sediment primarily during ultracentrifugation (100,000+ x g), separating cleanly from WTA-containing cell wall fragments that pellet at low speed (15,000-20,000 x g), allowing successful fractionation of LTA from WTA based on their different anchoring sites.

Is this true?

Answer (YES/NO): NO